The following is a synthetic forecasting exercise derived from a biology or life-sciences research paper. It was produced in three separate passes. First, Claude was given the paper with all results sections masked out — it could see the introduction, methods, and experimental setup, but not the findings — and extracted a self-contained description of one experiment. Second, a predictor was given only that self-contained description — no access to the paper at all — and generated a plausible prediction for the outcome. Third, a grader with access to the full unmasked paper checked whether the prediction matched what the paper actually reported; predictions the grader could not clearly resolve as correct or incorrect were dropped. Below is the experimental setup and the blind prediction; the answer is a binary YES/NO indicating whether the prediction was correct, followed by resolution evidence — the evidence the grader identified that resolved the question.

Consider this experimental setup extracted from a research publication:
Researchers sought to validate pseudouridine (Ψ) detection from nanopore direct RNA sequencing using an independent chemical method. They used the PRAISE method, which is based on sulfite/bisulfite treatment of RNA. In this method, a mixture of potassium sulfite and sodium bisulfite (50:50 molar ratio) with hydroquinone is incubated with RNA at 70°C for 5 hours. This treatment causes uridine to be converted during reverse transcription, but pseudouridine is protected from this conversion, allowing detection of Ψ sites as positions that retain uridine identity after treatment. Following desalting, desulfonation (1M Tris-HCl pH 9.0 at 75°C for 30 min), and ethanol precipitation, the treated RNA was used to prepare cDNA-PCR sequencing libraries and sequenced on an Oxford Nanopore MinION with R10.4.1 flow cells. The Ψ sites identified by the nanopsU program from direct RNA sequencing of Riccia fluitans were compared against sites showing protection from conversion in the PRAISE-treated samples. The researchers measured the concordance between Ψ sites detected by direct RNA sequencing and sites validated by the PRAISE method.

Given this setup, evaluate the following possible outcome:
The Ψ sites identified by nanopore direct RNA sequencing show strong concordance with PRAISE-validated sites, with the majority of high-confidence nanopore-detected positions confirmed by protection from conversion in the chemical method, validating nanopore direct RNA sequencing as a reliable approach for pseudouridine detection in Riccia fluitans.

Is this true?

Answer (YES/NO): NO